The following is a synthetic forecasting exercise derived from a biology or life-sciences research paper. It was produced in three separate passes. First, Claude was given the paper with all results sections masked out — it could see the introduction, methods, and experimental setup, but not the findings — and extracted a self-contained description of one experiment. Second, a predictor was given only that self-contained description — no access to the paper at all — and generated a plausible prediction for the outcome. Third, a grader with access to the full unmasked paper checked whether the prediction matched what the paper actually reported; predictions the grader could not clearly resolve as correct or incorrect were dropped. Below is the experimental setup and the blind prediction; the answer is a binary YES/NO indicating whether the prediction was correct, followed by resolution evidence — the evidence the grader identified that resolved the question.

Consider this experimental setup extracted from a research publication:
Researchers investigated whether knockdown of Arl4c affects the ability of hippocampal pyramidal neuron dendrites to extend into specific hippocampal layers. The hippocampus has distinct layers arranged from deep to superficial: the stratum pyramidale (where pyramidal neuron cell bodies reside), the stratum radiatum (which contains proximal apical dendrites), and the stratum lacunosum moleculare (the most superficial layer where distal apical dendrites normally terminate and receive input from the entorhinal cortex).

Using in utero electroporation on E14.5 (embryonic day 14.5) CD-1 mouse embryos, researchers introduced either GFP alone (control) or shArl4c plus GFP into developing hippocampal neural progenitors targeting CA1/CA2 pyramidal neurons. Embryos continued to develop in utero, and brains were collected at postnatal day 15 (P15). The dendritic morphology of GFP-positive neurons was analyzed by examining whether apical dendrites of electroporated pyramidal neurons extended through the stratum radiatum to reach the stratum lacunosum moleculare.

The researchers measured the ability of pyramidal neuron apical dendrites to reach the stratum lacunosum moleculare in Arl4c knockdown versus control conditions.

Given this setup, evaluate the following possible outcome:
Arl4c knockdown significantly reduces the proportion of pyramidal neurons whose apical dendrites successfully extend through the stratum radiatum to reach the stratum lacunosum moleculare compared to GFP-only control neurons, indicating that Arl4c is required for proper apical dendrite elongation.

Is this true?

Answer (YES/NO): YES